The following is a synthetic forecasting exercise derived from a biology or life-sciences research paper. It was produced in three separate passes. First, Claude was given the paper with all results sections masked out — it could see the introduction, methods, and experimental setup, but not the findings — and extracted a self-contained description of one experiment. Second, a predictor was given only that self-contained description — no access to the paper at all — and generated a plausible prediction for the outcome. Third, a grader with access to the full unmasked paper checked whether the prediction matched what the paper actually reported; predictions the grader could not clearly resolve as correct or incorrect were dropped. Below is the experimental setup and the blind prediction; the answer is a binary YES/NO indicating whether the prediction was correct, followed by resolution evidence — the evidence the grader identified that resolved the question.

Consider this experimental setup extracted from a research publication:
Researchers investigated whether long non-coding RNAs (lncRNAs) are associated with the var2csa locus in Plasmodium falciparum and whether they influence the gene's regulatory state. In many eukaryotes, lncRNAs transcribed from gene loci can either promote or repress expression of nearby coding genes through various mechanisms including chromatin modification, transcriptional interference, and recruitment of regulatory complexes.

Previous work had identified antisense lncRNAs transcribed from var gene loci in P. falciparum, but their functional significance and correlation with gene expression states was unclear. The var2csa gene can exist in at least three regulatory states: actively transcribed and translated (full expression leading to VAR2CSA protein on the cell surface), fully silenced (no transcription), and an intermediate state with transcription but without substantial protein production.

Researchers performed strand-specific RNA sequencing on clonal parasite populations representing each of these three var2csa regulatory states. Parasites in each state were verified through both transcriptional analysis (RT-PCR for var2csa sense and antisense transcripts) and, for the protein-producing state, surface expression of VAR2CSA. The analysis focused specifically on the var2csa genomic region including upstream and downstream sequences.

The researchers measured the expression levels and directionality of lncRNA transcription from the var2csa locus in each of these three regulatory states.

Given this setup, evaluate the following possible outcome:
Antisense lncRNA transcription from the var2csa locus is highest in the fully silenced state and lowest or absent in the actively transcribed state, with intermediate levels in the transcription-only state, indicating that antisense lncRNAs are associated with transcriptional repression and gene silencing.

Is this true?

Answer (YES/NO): NO